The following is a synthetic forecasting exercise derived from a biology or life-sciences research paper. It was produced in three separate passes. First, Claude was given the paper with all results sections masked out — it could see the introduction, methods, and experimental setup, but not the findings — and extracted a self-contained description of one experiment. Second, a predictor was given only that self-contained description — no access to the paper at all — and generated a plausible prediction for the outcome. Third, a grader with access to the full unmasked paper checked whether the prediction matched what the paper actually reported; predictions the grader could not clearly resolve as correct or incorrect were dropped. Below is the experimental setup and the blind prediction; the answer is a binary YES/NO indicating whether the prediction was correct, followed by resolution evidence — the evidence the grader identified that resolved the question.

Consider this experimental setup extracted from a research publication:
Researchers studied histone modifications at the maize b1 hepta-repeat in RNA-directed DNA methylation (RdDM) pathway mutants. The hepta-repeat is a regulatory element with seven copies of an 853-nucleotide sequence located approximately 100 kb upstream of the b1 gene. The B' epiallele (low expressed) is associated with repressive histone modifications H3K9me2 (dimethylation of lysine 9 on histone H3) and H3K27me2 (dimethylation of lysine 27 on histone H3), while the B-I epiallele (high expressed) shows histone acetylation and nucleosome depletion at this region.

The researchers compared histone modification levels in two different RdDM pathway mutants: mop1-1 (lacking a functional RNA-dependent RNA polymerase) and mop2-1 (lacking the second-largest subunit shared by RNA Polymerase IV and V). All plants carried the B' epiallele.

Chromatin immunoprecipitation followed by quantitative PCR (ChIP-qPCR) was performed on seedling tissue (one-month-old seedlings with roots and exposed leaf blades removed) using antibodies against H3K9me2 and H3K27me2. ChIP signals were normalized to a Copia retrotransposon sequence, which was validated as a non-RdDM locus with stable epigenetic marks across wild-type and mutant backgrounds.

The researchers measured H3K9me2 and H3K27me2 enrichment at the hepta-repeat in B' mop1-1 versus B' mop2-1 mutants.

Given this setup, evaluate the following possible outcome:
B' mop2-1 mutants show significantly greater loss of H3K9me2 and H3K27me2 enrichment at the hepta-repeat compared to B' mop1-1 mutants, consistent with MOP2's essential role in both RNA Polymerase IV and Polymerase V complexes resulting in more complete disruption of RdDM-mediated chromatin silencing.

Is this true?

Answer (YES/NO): NO